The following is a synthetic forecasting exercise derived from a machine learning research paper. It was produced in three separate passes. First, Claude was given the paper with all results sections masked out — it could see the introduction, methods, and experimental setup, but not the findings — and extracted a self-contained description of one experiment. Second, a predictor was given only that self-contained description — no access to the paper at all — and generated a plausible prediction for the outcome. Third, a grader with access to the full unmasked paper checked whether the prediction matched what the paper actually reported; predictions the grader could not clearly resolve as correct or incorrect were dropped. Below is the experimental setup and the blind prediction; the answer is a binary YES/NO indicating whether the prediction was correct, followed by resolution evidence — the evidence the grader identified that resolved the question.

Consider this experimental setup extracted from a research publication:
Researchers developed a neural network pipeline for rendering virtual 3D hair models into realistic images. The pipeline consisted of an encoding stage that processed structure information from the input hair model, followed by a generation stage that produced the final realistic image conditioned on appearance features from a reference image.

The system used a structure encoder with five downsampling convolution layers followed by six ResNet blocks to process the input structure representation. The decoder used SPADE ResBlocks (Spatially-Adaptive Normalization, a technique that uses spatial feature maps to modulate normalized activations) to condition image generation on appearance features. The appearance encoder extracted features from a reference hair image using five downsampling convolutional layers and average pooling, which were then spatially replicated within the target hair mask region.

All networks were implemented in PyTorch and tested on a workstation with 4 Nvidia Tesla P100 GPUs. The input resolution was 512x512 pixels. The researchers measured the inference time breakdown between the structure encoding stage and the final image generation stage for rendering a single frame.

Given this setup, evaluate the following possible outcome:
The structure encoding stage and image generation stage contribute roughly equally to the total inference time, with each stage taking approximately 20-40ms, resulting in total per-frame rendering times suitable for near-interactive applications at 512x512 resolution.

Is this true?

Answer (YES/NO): NO